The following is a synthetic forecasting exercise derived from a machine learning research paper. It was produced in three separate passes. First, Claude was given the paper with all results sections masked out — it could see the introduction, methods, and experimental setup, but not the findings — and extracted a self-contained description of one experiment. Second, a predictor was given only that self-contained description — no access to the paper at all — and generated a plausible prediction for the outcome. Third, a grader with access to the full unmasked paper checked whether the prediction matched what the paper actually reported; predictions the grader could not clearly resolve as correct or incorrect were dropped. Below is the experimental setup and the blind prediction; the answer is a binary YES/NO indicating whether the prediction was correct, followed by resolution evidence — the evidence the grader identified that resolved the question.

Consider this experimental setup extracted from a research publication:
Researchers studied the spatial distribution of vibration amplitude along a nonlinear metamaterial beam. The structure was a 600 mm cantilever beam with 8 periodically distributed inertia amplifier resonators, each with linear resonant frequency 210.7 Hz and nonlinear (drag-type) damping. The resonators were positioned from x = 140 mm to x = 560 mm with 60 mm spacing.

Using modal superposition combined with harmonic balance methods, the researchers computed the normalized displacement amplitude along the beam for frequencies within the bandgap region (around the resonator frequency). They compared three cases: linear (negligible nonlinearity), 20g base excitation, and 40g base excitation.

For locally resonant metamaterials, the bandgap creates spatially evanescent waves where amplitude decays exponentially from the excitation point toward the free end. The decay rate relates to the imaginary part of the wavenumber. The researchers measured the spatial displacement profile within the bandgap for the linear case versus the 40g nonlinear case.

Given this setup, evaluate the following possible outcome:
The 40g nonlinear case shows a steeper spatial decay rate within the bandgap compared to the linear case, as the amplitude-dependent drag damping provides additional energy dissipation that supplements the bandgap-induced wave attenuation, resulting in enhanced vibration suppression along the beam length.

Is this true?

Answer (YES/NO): NO